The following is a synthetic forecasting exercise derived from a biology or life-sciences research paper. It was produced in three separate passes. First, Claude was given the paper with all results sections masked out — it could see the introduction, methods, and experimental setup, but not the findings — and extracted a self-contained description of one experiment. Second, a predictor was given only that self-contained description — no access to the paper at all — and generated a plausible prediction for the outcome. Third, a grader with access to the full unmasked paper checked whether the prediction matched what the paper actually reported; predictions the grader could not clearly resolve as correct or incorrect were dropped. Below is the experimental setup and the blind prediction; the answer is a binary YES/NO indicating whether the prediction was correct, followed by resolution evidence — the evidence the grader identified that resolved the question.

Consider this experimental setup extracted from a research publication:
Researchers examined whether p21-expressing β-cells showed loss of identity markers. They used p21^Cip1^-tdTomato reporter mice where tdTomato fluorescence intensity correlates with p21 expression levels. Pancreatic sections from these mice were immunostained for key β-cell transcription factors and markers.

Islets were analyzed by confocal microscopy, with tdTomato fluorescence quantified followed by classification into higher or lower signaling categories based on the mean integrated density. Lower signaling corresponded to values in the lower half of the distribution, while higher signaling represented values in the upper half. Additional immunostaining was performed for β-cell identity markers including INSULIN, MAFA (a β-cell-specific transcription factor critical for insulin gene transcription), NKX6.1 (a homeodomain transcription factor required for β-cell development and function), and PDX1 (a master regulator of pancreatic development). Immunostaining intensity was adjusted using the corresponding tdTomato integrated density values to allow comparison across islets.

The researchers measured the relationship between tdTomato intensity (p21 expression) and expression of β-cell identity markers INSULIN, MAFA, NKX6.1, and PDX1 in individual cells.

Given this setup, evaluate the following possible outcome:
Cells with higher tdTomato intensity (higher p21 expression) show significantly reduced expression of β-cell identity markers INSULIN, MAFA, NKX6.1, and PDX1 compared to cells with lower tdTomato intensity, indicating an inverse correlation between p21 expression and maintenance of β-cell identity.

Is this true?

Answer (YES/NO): YES